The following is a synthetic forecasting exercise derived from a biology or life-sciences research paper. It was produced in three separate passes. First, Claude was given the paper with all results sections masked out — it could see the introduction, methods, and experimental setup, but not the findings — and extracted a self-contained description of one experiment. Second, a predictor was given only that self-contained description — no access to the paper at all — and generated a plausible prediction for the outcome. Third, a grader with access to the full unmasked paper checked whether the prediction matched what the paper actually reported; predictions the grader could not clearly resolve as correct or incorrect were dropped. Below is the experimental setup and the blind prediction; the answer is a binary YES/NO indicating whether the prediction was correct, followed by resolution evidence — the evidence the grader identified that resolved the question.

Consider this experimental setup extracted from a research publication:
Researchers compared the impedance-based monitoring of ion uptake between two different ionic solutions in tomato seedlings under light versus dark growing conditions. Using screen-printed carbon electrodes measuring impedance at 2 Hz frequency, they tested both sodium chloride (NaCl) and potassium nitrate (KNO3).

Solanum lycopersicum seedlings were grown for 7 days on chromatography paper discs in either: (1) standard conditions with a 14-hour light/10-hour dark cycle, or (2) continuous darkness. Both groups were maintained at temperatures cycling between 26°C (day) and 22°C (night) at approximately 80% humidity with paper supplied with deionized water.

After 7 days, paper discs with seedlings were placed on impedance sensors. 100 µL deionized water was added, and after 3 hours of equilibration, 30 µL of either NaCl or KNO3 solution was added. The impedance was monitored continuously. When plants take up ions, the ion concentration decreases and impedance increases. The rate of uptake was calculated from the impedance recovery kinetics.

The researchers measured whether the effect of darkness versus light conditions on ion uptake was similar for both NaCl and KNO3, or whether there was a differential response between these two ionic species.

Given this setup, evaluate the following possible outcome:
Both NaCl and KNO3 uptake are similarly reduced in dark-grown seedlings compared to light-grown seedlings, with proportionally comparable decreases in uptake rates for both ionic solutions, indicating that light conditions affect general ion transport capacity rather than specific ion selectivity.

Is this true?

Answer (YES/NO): NO